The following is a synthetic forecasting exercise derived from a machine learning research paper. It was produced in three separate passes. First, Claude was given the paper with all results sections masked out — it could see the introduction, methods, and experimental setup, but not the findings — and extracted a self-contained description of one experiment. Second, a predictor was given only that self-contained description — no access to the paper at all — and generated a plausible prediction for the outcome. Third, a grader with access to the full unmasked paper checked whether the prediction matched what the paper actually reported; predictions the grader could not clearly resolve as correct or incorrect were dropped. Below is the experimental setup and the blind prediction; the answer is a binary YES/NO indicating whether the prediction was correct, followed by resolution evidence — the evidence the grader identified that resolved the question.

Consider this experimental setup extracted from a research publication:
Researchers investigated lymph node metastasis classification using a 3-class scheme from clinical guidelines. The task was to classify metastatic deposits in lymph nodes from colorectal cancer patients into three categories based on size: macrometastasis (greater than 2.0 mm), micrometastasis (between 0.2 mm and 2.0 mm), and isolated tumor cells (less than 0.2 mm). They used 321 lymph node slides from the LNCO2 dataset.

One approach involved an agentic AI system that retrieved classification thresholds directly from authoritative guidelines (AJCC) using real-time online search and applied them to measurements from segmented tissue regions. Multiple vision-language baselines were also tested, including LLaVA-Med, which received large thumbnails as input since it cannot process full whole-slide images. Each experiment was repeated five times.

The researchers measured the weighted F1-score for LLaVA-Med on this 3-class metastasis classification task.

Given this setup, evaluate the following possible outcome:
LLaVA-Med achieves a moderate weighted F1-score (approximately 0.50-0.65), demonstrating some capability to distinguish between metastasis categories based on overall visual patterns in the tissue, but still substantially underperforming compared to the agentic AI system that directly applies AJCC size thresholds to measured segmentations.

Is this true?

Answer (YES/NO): NO